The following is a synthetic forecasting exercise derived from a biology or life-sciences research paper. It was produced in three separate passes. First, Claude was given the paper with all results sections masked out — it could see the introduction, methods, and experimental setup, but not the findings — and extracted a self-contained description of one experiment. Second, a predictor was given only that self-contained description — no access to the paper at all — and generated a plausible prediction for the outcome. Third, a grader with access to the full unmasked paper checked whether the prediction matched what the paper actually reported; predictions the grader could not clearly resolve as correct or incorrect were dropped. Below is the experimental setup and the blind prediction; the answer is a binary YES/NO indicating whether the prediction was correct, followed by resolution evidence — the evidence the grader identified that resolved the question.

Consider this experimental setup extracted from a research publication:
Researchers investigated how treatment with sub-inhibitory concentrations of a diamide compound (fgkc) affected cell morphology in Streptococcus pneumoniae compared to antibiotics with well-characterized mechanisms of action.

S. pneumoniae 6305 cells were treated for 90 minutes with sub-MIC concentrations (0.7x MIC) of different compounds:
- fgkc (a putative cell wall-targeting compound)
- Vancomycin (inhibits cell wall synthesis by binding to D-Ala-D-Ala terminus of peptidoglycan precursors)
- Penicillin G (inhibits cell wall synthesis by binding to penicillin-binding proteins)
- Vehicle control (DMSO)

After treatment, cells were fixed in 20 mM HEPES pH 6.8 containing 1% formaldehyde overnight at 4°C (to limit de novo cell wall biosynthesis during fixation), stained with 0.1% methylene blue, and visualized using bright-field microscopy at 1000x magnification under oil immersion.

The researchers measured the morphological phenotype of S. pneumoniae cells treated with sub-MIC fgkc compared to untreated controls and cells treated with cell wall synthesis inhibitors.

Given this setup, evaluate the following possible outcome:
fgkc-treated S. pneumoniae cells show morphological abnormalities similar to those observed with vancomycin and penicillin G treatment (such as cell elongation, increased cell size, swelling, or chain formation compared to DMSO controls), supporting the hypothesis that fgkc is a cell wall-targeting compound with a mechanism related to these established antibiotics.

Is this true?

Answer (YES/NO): NO